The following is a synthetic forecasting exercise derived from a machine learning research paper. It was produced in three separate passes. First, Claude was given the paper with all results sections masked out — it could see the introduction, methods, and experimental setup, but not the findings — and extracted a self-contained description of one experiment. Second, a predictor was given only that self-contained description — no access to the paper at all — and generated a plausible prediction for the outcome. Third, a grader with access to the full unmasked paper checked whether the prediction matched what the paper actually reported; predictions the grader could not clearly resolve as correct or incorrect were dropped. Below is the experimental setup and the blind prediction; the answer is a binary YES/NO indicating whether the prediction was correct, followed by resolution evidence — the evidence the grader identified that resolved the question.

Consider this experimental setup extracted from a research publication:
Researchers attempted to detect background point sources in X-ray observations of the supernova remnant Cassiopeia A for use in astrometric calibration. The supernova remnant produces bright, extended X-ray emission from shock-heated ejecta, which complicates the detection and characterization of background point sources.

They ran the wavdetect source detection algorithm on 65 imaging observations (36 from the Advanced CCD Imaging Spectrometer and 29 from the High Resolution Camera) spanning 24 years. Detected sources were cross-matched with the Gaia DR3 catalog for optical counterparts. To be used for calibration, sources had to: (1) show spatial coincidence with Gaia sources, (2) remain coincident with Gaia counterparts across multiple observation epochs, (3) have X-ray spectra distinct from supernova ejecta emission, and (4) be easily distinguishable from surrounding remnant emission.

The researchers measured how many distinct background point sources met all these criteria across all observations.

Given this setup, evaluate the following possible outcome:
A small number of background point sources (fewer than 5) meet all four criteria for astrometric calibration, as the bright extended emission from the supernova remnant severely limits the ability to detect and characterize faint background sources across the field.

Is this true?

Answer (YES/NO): NO